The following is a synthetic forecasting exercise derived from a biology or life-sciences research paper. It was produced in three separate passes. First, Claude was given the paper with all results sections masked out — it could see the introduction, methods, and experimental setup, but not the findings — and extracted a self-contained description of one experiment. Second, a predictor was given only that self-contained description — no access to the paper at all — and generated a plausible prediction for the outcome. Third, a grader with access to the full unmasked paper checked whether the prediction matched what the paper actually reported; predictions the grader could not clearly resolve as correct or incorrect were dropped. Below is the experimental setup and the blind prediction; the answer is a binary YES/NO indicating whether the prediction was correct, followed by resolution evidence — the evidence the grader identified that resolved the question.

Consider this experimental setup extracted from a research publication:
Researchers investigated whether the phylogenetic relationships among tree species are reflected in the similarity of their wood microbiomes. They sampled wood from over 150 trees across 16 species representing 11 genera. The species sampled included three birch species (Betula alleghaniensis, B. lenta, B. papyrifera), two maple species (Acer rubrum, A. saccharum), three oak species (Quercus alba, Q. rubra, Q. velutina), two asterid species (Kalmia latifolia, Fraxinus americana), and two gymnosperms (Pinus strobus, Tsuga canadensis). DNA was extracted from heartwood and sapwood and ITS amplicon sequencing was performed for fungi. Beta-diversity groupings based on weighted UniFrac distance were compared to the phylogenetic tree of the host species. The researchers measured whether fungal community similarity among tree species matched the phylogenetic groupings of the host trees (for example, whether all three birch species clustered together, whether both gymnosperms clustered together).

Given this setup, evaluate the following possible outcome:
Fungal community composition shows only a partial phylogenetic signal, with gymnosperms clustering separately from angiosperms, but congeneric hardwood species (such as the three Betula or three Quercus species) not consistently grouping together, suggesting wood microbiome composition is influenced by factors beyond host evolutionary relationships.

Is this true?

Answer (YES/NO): NO